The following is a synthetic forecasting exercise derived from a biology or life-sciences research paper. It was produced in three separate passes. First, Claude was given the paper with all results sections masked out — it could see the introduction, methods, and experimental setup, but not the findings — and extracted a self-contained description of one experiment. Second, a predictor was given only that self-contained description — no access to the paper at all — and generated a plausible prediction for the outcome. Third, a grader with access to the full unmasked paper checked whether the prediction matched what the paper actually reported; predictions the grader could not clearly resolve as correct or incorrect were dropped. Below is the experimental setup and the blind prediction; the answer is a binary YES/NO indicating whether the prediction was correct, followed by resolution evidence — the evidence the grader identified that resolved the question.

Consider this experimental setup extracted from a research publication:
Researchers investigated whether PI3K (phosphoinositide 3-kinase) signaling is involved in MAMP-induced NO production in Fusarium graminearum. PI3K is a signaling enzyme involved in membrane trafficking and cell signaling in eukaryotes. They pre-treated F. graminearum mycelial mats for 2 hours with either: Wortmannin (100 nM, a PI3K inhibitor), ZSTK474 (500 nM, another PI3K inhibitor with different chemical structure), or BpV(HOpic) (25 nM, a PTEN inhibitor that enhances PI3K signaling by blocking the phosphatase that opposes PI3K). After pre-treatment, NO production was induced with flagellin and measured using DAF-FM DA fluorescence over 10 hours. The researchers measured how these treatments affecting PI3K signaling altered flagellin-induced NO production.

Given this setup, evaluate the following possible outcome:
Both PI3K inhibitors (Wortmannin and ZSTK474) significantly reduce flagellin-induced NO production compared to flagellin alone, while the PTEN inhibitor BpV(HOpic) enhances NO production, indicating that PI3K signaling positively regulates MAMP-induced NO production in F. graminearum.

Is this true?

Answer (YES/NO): NO